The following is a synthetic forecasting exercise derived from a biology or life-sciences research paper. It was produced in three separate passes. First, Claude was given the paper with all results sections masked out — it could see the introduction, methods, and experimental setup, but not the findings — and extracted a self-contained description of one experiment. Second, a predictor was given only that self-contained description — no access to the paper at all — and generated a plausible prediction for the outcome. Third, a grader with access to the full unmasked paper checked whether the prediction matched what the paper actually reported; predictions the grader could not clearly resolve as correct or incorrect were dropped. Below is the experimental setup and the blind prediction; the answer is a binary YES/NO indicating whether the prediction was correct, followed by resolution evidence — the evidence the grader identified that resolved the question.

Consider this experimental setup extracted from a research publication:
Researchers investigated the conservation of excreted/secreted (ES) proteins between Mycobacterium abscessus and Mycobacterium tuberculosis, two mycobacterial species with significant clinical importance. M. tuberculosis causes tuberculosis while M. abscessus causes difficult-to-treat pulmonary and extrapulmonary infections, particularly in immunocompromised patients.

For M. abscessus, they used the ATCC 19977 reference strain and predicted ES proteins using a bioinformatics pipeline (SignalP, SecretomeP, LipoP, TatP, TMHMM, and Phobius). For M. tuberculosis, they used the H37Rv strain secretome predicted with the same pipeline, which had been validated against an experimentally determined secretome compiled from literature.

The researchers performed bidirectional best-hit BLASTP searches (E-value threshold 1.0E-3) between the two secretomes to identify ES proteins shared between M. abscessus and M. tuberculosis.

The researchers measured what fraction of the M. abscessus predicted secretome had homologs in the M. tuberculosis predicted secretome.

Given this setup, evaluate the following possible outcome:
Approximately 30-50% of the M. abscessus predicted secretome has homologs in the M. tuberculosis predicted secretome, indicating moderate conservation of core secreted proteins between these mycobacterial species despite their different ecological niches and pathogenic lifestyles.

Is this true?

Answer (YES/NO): YES